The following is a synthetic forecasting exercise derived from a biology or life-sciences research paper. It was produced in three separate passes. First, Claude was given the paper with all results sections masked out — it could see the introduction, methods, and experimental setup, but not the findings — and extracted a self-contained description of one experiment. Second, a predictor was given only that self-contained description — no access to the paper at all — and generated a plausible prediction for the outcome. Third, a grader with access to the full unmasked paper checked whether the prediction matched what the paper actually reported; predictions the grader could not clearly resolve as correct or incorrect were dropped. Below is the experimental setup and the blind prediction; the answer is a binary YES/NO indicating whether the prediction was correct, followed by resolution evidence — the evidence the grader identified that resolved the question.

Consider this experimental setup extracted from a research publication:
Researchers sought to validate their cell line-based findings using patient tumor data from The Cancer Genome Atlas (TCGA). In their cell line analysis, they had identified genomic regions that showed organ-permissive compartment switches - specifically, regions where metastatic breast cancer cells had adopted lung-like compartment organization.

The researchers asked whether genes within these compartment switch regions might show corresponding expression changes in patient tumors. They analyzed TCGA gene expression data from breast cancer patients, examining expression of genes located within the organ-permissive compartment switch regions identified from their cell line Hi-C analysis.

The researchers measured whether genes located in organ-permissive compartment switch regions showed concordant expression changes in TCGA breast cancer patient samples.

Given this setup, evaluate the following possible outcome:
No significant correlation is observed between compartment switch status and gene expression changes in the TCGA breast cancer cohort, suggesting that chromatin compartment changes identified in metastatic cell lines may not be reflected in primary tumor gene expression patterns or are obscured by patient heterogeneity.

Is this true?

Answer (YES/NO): NO